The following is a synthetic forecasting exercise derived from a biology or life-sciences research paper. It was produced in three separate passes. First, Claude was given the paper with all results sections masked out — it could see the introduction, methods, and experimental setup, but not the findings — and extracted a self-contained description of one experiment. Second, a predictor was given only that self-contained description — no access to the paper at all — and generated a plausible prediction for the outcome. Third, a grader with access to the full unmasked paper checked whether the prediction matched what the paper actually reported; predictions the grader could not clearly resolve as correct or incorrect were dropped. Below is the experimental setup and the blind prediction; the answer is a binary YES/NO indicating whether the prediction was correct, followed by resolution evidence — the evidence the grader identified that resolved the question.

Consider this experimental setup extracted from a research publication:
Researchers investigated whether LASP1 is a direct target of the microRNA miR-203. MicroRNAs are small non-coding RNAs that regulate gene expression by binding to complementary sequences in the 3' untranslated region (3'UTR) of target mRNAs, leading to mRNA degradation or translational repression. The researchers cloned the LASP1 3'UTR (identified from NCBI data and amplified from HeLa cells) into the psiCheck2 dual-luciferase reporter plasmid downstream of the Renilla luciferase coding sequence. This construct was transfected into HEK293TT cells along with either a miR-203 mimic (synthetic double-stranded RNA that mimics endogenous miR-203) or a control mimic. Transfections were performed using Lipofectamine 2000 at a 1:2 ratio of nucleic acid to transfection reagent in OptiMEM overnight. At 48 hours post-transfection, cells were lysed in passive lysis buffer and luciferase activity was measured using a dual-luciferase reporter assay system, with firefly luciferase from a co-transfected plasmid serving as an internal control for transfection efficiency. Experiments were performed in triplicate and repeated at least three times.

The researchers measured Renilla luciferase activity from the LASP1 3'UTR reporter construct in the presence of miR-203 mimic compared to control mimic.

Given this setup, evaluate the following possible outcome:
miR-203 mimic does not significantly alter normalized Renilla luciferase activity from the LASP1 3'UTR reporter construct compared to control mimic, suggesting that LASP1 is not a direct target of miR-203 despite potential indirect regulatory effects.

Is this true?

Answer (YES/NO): NO